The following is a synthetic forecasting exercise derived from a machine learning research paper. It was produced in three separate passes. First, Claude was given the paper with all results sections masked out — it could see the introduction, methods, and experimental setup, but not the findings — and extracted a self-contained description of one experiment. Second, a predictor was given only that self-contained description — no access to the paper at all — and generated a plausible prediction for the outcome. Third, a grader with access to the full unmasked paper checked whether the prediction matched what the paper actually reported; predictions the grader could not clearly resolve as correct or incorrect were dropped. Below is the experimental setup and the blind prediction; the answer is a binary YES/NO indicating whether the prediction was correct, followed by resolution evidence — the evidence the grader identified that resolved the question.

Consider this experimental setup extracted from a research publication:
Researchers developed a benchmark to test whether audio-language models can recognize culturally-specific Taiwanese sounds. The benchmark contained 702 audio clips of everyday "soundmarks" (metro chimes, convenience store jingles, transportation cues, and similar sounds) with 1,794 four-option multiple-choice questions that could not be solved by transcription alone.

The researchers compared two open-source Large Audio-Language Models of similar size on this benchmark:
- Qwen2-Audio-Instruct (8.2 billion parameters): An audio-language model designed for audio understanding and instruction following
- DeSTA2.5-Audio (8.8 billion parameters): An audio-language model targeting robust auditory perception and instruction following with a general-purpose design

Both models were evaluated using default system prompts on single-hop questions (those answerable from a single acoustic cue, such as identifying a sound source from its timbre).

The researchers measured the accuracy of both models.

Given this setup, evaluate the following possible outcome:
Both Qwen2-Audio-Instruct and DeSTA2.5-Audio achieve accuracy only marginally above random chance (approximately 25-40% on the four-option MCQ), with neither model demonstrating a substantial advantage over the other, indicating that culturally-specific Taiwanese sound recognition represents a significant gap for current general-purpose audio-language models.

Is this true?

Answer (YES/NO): NO